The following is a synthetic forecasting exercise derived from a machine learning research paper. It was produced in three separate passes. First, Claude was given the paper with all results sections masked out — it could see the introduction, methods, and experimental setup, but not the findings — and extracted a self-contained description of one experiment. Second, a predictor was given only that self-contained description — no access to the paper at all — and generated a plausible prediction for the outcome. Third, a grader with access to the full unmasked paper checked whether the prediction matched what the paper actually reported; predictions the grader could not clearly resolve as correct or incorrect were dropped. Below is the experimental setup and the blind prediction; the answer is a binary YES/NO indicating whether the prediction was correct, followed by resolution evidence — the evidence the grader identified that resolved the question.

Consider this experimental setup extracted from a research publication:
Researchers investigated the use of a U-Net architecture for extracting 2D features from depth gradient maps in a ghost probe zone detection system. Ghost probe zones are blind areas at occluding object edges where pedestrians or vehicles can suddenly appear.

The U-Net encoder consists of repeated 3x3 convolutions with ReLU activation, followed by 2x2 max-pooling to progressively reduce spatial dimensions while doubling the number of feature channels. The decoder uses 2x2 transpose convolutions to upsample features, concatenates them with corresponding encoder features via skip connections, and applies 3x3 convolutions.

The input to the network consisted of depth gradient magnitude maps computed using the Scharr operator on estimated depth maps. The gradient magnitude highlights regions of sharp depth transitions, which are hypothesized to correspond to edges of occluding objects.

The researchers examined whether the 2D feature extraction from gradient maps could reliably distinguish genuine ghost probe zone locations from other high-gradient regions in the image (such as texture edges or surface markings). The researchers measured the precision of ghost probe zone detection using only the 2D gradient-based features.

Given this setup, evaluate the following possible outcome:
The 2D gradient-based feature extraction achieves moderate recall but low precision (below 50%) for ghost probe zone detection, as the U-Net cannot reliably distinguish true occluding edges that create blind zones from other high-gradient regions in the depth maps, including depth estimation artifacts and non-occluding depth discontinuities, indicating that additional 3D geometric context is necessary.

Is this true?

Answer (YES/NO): NO